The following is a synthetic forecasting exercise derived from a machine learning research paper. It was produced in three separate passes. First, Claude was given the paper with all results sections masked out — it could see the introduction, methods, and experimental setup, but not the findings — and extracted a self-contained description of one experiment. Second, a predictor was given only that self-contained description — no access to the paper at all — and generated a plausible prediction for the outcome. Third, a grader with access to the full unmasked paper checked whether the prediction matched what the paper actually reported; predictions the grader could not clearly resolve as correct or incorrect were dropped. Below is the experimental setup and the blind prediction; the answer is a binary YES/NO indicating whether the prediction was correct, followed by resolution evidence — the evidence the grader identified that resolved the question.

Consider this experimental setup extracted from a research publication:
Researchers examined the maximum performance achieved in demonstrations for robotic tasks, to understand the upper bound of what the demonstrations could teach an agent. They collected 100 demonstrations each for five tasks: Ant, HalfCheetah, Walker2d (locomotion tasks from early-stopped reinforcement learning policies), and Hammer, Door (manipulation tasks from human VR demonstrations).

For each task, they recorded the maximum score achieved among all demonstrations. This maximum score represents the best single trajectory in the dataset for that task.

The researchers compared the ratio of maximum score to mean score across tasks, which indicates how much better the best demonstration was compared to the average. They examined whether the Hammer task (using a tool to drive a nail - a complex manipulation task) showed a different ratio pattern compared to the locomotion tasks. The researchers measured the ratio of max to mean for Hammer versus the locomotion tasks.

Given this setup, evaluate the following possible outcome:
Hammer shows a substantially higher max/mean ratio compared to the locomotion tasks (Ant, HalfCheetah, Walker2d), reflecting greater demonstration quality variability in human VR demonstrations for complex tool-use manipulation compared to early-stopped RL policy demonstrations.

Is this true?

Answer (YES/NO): YES